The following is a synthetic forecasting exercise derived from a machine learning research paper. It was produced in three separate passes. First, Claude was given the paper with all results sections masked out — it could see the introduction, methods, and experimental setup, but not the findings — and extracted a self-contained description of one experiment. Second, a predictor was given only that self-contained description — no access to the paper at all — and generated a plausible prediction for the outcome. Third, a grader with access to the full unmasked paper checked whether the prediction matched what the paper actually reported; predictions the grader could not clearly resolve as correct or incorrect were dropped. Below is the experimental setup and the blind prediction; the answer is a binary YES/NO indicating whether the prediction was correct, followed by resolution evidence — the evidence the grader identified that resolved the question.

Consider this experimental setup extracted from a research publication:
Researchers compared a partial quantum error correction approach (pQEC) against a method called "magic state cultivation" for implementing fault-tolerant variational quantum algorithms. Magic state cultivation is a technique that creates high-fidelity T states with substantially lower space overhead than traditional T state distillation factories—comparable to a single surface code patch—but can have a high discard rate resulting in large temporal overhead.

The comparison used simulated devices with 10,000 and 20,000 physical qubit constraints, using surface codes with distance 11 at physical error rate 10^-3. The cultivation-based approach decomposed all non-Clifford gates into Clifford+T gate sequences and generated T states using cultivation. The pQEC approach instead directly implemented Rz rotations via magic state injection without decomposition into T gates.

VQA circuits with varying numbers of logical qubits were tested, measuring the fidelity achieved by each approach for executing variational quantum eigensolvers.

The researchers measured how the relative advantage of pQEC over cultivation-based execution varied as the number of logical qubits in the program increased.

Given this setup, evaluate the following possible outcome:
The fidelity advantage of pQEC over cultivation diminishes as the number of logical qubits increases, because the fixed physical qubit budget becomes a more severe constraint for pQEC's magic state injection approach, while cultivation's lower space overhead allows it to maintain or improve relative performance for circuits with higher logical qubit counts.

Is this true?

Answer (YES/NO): NO